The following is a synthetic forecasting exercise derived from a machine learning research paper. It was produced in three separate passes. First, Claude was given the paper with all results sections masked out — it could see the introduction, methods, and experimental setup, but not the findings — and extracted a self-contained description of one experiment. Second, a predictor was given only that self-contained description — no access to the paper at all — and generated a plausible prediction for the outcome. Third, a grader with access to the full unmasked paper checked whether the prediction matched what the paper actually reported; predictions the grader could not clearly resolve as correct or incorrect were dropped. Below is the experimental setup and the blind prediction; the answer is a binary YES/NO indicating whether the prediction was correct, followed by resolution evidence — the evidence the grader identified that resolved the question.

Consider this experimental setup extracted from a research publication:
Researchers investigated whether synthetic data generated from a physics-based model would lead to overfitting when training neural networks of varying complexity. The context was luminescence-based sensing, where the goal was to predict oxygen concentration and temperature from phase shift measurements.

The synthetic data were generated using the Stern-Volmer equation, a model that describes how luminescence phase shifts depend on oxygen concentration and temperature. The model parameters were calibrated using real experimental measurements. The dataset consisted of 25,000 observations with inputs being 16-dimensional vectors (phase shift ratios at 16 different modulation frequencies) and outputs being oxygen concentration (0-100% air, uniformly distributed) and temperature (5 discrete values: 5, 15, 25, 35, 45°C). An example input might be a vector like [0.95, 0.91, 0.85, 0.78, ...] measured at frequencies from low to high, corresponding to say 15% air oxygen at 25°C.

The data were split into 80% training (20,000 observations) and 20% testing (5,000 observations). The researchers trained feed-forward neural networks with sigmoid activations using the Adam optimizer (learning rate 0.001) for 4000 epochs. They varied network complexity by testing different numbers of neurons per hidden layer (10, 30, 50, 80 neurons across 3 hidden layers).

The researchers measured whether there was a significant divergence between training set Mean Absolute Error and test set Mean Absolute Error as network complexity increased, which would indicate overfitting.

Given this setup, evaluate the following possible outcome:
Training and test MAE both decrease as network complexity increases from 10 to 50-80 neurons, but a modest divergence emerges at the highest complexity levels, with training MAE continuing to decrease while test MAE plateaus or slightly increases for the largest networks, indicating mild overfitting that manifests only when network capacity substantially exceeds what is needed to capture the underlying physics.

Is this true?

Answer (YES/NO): NO